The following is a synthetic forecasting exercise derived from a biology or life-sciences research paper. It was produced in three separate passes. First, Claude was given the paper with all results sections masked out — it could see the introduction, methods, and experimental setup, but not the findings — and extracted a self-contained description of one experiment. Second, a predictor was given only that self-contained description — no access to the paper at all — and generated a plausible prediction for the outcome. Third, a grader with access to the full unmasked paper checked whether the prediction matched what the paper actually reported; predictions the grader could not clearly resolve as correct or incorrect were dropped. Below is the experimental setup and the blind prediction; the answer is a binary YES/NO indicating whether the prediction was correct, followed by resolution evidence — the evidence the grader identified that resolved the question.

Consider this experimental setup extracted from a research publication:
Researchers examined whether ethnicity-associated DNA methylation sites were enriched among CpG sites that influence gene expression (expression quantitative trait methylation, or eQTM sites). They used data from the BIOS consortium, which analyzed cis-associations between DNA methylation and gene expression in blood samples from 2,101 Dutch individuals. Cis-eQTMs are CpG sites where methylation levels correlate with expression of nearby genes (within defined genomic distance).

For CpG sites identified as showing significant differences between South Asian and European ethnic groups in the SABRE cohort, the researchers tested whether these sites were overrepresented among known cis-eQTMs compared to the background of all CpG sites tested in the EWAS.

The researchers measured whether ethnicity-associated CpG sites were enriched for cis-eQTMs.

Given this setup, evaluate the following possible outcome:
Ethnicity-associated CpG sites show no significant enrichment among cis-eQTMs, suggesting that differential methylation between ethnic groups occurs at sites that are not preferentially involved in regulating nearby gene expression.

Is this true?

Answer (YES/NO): NO